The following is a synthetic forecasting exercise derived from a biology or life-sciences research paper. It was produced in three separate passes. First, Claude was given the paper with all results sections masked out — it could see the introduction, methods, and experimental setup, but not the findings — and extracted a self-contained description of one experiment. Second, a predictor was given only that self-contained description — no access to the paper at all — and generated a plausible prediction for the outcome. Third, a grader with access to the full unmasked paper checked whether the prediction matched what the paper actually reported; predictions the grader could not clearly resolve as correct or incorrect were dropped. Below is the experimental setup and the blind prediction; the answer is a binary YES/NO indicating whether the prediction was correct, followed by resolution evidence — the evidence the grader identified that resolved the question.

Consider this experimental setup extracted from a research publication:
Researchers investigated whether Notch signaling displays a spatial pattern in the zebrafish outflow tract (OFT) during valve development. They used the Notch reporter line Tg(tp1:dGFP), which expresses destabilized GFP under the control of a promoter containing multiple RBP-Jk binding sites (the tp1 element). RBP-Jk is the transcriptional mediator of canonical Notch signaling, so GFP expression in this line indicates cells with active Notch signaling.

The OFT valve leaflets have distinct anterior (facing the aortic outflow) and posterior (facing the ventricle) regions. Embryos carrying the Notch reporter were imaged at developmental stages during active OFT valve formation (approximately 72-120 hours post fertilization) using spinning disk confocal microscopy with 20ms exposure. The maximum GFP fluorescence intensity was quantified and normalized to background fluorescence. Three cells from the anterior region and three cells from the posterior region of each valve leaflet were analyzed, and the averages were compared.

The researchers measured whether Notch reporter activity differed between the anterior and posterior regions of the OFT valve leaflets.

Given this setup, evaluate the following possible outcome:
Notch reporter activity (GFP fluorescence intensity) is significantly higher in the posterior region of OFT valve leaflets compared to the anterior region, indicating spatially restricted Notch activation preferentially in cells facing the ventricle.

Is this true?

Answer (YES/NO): YES